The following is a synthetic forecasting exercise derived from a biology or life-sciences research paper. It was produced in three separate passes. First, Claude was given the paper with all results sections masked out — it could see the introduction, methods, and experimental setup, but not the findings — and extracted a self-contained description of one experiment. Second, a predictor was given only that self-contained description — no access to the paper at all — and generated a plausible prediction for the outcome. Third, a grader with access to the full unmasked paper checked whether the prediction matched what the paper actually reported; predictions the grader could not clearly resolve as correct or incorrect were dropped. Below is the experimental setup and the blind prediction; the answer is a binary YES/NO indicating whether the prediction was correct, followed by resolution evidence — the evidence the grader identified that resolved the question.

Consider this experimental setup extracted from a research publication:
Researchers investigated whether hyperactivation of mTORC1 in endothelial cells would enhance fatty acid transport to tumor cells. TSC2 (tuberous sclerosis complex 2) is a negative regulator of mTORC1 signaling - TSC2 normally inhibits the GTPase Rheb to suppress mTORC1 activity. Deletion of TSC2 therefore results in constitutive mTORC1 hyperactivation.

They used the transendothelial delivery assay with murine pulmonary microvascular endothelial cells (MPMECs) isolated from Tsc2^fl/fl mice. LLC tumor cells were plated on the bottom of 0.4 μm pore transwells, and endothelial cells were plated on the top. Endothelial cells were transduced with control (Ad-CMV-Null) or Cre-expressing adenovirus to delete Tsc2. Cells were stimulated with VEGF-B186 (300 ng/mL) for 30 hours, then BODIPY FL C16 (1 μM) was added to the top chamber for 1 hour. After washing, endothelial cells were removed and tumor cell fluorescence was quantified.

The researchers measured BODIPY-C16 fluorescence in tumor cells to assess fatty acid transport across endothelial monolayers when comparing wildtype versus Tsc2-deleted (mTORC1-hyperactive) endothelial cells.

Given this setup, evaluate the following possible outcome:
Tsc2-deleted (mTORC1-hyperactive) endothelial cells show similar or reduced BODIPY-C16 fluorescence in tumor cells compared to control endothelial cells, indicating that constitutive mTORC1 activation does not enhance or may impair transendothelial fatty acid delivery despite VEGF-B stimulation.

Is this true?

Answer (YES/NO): NO